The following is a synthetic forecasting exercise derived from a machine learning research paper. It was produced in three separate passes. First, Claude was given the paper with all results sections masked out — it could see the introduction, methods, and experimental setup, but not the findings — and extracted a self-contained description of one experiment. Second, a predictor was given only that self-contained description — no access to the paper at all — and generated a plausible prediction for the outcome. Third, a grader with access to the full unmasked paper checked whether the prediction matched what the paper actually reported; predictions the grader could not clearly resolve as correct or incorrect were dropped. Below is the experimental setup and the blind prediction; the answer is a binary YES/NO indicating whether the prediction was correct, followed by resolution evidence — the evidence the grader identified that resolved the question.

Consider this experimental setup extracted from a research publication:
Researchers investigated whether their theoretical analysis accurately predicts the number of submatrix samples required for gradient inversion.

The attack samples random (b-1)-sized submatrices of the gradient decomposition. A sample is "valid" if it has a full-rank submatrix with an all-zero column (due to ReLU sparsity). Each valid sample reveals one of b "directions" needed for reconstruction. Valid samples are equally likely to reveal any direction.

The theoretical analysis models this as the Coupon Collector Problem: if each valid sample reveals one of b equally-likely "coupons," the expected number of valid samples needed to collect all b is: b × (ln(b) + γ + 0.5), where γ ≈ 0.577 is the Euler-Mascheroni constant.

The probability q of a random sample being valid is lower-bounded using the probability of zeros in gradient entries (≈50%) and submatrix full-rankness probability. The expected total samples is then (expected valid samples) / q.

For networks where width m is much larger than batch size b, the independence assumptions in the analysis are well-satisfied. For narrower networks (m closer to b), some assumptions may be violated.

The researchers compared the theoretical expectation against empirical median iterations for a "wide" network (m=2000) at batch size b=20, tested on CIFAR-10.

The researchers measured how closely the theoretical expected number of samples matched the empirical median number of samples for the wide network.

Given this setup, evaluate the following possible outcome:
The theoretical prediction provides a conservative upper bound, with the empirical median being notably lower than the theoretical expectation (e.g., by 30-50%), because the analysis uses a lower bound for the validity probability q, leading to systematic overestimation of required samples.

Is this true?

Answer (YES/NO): NO